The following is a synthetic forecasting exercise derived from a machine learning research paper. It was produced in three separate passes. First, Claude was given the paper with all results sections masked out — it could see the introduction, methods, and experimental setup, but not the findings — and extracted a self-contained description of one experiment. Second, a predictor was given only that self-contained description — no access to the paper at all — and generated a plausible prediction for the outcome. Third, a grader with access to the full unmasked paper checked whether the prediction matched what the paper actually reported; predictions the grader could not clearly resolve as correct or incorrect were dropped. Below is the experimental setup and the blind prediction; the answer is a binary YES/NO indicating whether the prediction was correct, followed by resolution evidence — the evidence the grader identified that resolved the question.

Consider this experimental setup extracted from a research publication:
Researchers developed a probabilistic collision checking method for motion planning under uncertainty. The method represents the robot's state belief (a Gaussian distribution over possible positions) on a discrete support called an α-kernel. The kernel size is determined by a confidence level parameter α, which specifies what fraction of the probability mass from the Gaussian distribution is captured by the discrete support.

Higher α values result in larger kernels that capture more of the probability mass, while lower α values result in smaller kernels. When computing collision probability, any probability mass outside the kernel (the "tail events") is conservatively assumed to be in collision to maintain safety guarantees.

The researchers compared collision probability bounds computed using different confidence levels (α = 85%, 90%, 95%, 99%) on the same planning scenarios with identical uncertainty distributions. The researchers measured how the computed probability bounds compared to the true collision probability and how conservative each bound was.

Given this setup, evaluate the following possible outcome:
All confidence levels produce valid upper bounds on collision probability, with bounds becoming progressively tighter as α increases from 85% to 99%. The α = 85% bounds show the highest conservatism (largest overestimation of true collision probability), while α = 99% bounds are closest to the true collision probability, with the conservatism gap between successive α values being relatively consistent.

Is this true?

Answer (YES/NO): NO